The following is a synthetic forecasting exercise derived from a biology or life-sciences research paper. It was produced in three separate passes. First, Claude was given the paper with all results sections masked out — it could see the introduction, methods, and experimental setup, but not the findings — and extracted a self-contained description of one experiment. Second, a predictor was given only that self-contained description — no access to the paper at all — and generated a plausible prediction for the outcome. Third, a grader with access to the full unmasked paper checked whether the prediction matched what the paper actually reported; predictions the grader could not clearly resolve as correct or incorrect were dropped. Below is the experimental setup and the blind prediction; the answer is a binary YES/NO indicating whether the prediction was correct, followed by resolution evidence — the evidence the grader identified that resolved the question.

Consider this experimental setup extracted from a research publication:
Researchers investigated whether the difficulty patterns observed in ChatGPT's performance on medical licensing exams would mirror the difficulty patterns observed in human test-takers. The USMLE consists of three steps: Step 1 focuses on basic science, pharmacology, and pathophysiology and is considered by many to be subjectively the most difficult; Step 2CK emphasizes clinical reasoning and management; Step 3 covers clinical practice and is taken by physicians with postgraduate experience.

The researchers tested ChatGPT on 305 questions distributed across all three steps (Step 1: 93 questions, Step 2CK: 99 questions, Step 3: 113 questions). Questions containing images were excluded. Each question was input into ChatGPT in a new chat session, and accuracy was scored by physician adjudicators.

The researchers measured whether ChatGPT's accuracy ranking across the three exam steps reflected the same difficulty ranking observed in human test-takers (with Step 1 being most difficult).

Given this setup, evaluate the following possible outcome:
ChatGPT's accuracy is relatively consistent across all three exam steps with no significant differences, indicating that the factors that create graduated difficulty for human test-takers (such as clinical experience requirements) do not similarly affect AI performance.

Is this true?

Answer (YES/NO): NO